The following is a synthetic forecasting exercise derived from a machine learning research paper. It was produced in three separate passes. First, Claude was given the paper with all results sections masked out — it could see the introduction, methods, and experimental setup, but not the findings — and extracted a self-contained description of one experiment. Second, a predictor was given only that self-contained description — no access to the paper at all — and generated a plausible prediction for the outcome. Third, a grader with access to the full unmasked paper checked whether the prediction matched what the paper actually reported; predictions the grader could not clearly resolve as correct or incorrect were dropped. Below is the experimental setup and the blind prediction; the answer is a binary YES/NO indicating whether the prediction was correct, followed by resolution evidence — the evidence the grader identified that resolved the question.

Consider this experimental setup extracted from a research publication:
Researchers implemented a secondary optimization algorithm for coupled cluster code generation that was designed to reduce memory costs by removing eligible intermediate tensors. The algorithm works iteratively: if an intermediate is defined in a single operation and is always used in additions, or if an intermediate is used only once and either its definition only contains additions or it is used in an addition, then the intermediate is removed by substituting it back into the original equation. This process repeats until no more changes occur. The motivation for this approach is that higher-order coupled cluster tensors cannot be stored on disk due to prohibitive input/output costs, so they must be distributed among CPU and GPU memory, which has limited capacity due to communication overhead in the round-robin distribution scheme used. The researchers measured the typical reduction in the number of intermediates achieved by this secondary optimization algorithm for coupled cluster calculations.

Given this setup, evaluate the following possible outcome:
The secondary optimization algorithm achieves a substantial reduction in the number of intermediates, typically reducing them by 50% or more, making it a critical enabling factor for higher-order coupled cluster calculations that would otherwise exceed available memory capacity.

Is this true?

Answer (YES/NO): YES